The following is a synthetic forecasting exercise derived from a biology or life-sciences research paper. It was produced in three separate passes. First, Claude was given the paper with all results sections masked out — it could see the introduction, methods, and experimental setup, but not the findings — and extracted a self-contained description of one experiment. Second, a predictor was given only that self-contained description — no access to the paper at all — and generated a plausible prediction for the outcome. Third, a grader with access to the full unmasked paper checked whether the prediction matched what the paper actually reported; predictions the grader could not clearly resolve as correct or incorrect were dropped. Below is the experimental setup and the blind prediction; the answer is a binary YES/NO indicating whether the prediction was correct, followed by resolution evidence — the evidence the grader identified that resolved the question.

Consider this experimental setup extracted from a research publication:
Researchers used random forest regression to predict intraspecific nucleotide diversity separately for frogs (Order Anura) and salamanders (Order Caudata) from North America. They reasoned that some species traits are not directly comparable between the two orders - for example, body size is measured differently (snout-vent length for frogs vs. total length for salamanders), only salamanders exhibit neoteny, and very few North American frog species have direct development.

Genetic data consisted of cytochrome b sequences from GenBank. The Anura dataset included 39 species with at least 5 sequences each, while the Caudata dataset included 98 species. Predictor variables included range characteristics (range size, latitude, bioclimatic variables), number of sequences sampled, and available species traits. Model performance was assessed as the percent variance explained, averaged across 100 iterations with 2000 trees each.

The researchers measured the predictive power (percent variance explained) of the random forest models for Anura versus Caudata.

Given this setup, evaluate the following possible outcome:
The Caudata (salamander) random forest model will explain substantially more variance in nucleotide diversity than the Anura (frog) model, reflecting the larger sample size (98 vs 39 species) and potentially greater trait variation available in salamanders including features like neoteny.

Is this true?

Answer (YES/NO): YES